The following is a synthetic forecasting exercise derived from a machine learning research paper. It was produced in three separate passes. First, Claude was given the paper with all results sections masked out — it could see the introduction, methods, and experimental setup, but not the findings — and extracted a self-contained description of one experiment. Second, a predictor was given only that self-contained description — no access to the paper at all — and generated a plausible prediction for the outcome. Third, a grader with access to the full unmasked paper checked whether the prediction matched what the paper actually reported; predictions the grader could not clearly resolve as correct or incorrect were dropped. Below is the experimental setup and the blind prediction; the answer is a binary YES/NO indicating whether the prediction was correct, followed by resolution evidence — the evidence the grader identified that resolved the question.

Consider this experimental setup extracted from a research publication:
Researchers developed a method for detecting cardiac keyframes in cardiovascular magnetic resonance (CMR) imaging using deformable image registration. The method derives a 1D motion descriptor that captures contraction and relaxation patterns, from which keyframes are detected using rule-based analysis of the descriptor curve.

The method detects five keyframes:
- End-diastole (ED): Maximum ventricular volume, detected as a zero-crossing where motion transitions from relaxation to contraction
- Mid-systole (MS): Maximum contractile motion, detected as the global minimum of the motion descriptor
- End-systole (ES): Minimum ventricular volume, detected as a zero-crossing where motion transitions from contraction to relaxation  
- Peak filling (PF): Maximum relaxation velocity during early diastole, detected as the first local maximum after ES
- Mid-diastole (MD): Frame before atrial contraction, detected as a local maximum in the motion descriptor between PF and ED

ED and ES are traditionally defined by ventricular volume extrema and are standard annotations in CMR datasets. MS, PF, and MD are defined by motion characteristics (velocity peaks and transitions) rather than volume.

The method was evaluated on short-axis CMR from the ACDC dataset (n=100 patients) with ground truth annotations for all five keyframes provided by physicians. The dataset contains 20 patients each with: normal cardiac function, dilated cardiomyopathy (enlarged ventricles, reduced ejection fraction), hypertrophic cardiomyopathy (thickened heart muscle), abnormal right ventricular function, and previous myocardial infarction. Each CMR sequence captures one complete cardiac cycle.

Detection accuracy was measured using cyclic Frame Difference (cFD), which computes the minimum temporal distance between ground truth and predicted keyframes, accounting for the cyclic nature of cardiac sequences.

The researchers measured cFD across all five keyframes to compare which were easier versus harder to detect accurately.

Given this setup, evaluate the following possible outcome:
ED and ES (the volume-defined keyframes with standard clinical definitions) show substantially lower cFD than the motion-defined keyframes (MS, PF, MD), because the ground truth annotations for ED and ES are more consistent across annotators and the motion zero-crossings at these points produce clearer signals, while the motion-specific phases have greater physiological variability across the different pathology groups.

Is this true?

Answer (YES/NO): NO